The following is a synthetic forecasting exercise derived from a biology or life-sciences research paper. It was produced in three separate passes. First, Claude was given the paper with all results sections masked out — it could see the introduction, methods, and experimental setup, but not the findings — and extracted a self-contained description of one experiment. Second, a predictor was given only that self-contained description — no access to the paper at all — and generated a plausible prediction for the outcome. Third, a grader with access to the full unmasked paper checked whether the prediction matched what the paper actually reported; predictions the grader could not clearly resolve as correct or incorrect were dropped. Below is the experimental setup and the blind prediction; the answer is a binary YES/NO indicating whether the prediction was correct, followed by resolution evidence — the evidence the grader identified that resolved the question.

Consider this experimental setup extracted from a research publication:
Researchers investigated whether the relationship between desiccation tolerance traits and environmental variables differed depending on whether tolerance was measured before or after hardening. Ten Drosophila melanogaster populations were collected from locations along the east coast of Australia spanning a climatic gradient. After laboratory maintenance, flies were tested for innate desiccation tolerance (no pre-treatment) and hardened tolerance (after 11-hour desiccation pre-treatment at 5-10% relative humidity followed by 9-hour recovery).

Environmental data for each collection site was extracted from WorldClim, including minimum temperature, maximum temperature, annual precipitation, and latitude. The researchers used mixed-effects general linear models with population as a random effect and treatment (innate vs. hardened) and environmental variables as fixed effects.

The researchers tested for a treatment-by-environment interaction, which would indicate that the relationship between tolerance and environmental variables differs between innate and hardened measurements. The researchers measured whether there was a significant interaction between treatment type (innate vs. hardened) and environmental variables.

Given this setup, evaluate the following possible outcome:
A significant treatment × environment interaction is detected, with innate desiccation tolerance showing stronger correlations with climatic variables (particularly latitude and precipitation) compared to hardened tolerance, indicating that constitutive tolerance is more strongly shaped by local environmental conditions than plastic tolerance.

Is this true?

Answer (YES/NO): NO